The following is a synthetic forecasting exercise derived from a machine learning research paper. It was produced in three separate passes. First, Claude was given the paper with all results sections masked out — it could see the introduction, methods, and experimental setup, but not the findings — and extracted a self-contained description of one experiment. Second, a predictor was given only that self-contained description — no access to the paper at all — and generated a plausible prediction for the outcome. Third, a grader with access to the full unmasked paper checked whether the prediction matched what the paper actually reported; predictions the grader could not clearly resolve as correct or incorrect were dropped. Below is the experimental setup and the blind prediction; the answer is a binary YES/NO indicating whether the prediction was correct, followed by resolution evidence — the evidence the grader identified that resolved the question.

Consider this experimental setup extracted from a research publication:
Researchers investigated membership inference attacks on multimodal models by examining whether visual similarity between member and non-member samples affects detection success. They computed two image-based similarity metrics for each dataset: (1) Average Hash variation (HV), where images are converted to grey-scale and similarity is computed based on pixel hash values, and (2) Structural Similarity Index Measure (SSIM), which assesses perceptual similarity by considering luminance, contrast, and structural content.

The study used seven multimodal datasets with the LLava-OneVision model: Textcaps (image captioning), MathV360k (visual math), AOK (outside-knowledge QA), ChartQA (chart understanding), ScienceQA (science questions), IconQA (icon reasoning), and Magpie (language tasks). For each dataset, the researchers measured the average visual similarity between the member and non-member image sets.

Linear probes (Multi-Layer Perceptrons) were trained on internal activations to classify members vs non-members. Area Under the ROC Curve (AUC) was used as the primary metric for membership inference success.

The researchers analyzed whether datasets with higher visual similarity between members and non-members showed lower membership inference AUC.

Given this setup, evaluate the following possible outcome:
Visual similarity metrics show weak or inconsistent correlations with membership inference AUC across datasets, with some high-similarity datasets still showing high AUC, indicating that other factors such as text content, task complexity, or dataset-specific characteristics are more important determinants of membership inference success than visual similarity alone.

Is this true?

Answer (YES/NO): YES